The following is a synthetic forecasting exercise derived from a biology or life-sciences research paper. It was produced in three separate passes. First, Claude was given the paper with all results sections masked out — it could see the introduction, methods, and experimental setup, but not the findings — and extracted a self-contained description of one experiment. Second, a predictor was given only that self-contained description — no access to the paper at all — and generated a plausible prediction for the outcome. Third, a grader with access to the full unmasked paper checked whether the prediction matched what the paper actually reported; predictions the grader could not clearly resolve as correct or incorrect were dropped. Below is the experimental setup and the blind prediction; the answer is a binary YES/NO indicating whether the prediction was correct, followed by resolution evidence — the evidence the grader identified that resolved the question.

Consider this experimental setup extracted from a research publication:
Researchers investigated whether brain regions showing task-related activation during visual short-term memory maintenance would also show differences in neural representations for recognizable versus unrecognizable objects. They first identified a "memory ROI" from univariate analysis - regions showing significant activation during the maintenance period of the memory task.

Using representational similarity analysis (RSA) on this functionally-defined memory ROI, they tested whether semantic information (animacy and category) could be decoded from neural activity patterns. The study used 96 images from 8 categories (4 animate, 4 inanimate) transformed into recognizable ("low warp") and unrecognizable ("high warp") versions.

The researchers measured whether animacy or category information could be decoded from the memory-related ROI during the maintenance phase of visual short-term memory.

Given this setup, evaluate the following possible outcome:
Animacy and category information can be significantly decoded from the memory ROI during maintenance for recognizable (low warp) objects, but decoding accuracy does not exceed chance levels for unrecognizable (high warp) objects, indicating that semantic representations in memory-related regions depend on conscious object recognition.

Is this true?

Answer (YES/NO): NO